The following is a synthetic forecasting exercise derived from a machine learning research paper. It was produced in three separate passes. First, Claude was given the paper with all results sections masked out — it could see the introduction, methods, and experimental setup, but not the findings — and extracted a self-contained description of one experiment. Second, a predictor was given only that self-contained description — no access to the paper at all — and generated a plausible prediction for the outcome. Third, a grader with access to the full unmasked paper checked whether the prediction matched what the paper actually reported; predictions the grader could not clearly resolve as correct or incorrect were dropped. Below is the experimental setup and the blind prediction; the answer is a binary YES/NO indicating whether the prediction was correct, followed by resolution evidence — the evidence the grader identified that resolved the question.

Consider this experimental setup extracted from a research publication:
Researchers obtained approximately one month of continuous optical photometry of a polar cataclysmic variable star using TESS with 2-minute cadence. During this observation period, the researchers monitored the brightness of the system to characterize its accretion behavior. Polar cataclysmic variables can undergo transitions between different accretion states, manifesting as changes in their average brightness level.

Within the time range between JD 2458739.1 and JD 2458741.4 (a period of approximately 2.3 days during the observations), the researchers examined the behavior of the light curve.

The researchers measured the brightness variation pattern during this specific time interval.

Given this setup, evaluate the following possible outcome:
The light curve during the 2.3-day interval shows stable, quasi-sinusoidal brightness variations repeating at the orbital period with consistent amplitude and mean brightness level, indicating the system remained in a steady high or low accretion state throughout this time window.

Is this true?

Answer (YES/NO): NO